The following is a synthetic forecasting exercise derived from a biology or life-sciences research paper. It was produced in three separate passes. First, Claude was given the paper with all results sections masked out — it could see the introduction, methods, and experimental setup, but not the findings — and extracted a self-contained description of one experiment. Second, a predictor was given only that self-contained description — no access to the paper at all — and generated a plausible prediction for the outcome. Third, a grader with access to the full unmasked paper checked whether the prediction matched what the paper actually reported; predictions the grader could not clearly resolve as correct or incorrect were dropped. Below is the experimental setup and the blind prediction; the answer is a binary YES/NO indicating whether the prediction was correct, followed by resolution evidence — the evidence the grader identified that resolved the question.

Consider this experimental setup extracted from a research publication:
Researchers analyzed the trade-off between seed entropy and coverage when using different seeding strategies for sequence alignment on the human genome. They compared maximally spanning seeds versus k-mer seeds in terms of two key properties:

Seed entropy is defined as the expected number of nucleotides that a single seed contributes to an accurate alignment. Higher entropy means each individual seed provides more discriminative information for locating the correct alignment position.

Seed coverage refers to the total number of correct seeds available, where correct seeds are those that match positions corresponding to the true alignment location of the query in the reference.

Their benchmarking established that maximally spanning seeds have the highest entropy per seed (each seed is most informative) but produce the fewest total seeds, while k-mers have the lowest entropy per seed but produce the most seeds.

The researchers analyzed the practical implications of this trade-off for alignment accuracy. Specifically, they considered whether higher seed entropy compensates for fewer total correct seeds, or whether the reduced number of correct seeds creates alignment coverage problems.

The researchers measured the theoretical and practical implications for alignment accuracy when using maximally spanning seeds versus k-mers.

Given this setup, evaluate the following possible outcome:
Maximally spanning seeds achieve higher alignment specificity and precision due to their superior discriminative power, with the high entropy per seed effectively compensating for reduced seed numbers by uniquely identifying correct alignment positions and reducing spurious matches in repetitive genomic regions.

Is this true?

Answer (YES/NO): NO